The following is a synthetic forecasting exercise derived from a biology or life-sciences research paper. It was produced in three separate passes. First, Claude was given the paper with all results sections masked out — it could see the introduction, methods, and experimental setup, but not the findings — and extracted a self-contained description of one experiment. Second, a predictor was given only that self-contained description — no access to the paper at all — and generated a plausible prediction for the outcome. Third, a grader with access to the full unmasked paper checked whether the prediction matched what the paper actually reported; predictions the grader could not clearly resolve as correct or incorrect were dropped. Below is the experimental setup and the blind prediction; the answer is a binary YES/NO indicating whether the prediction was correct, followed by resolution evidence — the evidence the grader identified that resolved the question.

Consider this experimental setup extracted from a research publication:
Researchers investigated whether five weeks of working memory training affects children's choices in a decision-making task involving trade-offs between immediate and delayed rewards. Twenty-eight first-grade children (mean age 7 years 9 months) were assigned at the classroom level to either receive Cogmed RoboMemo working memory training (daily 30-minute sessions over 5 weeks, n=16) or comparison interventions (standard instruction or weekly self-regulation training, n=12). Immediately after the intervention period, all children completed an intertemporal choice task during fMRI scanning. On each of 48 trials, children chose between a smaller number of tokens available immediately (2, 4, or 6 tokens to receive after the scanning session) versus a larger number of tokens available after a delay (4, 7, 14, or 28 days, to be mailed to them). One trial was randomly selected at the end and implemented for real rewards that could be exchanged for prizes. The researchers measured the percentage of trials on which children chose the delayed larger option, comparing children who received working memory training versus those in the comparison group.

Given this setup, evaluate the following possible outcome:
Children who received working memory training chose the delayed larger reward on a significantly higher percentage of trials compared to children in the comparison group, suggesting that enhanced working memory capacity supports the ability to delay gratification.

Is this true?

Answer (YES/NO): NO